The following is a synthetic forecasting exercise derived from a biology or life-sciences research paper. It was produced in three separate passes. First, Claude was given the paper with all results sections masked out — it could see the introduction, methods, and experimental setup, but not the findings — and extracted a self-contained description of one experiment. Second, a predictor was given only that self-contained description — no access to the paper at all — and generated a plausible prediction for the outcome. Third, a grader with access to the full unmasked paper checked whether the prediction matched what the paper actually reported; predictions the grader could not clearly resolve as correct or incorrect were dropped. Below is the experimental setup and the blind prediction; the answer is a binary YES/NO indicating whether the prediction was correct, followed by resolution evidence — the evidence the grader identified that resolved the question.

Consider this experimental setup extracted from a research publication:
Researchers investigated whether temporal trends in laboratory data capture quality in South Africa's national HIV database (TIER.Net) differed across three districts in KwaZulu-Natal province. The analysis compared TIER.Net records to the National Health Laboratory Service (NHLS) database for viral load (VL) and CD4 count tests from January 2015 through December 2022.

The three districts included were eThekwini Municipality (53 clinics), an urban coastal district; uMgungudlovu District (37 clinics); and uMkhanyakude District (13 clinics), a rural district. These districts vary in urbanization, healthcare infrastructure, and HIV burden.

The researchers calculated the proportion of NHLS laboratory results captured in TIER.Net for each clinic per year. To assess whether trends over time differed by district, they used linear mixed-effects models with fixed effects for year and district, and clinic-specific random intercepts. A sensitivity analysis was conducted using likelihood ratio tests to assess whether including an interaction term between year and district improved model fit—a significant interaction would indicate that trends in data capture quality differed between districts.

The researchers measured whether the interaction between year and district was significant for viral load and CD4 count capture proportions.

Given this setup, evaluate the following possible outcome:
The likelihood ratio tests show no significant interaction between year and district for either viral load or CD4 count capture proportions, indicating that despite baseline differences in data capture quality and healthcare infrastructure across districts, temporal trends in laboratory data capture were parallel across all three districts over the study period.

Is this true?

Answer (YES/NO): NO